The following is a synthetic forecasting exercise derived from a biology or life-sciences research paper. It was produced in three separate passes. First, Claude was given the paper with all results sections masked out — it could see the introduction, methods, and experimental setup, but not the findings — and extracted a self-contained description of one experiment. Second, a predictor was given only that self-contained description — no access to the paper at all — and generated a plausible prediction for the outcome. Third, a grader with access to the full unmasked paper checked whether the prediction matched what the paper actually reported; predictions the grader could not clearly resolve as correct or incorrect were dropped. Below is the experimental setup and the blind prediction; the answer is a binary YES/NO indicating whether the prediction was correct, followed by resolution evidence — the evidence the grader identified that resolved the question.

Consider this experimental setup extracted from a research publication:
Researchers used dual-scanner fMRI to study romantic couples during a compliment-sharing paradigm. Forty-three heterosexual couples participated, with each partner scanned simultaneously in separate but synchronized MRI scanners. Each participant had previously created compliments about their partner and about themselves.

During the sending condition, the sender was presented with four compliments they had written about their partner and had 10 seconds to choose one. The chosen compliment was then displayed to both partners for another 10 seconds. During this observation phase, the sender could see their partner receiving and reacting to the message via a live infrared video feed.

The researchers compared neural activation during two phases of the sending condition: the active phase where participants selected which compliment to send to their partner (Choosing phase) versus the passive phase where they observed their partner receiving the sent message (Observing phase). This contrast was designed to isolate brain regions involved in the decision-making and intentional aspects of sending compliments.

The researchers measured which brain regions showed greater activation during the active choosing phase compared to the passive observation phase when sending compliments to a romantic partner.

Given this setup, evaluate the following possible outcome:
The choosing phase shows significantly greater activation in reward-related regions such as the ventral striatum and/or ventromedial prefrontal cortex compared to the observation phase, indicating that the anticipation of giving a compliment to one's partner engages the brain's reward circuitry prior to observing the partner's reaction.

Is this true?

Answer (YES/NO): YES